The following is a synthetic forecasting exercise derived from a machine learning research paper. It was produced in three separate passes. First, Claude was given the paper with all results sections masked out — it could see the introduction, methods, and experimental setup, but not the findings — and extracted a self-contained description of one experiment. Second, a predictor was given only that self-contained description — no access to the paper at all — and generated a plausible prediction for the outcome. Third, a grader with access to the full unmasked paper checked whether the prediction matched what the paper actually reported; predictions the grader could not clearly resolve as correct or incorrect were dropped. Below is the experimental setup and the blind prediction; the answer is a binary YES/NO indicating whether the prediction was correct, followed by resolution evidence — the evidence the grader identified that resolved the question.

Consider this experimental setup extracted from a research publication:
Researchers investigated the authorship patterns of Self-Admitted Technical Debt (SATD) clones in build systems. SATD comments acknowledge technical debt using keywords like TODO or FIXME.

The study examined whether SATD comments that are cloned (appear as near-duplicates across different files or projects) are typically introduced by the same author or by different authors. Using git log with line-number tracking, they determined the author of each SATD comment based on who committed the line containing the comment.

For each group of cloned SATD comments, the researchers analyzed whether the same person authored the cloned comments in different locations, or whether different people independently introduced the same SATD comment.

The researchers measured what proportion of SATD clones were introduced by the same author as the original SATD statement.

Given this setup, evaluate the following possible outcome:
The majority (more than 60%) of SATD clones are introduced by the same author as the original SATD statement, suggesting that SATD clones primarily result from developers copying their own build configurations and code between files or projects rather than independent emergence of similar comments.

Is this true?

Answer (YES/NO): NO